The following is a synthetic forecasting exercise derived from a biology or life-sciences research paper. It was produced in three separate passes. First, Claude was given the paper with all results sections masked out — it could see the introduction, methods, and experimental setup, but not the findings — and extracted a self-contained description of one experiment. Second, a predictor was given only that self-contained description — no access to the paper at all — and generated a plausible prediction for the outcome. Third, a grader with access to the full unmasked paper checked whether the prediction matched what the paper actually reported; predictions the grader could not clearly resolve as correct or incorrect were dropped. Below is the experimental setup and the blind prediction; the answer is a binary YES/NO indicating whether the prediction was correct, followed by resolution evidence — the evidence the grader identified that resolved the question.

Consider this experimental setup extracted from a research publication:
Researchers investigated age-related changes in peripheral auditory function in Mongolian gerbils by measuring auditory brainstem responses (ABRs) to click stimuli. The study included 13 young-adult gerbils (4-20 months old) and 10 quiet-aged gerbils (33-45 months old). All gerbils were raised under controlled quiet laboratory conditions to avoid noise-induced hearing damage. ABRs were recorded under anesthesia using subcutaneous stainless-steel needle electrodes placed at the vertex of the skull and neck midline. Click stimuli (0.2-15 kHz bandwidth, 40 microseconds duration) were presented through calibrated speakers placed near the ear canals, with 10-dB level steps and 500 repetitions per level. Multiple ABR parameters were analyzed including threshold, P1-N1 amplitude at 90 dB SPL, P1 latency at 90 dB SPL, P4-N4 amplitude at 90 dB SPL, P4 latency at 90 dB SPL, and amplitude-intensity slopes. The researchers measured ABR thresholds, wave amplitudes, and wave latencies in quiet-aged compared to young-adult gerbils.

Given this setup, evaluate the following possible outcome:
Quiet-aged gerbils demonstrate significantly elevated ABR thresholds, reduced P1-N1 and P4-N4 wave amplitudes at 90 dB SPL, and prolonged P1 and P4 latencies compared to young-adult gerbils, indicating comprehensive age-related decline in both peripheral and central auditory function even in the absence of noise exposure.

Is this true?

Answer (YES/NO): YES